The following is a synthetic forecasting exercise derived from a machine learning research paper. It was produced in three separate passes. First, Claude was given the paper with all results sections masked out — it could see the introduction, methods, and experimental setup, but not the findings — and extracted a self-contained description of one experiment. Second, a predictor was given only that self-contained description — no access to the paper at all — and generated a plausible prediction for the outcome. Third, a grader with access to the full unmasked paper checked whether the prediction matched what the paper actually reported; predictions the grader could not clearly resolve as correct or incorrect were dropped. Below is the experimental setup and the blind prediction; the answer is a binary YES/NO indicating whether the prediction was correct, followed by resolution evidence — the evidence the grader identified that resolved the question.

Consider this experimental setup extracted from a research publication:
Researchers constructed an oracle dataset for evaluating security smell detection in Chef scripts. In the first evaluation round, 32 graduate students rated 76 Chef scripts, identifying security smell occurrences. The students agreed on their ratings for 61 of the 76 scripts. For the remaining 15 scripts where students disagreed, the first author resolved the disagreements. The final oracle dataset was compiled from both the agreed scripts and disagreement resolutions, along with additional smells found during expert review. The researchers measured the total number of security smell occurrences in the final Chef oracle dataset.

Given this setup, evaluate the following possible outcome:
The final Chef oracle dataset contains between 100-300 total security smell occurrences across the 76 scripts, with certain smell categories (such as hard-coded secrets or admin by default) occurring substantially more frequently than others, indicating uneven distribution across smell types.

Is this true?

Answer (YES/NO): NO